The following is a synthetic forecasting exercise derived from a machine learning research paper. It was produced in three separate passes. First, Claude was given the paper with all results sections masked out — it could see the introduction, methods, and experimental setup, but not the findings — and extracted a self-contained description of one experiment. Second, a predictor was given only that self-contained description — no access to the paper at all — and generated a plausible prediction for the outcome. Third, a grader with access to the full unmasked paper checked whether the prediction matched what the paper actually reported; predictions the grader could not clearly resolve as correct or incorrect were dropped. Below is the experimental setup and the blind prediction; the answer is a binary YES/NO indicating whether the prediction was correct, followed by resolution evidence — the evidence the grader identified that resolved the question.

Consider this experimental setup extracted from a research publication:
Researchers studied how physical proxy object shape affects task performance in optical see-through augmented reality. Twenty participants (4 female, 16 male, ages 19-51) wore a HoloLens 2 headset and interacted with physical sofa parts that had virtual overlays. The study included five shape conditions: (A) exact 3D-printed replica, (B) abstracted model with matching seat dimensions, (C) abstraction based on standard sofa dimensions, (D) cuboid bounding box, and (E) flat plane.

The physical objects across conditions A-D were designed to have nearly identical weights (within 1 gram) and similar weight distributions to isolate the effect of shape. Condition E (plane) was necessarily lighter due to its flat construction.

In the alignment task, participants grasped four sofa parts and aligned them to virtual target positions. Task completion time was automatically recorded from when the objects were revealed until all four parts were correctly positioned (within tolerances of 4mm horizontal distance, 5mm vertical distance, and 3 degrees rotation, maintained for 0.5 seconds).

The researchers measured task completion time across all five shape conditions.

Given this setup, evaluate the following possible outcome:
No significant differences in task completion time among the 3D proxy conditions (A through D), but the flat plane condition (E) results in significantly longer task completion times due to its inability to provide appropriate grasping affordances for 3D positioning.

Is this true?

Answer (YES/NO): NO